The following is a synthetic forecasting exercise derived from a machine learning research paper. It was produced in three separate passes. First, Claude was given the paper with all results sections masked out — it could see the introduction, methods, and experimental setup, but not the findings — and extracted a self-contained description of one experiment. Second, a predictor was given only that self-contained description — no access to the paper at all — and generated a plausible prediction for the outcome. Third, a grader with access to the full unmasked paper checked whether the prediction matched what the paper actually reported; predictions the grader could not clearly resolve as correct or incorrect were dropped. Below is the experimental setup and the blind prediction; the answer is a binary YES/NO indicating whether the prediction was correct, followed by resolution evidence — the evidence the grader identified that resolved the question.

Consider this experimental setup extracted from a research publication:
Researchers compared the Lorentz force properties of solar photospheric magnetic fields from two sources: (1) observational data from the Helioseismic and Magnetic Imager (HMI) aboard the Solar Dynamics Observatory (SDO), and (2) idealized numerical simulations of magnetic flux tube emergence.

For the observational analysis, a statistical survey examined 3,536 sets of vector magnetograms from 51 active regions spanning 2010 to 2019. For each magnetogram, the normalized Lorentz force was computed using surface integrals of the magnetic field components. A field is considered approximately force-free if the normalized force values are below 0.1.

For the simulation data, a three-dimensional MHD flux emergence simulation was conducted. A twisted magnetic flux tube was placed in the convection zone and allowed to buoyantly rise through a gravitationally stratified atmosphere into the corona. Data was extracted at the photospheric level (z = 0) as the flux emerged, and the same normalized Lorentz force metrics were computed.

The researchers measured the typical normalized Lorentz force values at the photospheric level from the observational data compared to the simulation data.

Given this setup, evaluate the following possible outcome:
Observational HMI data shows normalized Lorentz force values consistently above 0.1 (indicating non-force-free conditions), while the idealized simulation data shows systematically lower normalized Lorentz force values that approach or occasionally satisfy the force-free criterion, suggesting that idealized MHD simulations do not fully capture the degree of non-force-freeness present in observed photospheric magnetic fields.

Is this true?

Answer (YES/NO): NO